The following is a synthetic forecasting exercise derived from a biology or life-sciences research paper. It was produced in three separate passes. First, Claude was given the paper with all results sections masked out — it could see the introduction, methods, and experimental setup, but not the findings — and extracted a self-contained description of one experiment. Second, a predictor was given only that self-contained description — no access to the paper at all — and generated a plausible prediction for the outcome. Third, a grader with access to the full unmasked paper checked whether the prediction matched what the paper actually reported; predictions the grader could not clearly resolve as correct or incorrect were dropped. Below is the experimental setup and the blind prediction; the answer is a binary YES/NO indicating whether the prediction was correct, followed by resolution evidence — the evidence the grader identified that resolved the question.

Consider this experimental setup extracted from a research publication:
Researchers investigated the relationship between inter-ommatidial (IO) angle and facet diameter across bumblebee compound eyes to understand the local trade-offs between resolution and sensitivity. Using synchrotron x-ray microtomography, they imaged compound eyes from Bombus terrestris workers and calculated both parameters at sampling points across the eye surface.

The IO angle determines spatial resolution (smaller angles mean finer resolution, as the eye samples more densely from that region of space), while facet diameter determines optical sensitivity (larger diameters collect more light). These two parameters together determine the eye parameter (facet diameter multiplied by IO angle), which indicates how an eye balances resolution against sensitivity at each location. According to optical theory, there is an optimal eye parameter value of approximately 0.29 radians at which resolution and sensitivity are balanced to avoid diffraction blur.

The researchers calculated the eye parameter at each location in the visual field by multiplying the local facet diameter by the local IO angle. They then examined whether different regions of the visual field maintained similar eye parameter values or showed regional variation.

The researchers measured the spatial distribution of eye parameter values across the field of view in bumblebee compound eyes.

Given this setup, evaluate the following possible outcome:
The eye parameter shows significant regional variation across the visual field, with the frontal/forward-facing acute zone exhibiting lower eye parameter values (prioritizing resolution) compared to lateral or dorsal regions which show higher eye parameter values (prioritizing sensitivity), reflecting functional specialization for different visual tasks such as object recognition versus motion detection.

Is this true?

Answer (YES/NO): NO